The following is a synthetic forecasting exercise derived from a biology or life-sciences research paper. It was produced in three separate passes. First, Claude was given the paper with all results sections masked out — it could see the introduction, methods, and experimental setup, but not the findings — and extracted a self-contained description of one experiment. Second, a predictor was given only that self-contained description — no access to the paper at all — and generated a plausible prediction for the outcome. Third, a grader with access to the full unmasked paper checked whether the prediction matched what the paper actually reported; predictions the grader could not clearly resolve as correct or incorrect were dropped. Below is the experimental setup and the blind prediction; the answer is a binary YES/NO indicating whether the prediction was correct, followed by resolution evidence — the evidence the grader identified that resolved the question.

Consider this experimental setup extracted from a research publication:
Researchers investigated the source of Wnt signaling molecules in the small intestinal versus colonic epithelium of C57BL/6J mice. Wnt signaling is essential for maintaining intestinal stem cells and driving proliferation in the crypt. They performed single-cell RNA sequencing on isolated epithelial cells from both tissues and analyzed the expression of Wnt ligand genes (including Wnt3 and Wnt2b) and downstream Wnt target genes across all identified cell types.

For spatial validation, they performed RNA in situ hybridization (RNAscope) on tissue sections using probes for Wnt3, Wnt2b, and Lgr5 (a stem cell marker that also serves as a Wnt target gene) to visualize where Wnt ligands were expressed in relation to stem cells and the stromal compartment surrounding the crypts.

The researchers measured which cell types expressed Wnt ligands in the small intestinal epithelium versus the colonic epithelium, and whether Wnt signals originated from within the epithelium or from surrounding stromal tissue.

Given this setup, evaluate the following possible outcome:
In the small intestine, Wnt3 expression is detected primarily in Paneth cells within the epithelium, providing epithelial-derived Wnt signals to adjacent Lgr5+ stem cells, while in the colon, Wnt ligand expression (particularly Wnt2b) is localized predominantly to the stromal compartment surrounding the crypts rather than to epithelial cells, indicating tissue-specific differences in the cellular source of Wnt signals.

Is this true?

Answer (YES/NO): YES